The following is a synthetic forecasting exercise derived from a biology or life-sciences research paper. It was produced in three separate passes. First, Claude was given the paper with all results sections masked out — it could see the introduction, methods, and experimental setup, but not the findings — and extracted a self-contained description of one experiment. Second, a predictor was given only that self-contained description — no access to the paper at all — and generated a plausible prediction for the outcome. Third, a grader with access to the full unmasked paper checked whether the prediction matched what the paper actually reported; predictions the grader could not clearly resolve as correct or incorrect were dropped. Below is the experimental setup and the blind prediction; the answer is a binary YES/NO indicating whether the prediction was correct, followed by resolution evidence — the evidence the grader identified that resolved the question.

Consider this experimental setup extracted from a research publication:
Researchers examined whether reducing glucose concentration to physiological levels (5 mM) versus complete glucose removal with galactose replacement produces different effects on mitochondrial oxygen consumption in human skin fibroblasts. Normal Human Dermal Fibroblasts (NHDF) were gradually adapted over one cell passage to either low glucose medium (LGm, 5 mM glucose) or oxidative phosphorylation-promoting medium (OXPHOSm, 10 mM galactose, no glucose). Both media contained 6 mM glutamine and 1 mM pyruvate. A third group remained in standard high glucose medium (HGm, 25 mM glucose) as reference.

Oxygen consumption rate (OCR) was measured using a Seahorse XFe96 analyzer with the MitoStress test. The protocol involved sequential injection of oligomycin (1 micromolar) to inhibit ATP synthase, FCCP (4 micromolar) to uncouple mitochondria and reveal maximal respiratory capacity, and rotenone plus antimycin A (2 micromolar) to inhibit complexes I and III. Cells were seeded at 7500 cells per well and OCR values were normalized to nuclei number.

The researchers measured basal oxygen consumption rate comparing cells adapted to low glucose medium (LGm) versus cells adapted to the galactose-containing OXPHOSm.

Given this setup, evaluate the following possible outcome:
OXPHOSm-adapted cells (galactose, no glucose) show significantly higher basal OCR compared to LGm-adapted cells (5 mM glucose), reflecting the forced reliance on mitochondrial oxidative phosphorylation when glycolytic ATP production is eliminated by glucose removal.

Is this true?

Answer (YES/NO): YES